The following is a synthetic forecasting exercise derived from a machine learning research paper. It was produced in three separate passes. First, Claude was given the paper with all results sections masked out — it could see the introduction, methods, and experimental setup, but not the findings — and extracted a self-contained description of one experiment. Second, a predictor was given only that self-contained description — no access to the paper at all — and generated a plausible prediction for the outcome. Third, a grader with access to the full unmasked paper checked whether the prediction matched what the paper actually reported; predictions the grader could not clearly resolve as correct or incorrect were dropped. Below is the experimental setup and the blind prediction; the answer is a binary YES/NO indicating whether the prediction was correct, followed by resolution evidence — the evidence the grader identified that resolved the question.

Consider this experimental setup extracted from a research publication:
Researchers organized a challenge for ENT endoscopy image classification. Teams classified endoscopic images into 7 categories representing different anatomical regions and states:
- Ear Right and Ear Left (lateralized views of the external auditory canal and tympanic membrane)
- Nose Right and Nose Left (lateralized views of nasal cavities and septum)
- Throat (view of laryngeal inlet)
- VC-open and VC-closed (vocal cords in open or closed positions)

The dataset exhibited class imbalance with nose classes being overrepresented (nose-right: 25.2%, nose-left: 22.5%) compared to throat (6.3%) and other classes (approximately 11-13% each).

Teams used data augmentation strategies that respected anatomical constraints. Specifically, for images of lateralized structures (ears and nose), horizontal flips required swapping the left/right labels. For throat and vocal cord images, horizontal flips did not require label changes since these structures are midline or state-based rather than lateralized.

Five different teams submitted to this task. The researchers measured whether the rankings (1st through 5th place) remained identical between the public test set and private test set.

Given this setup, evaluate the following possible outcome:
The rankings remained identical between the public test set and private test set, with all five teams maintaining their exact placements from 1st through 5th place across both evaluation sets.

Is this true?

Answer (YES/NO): NO